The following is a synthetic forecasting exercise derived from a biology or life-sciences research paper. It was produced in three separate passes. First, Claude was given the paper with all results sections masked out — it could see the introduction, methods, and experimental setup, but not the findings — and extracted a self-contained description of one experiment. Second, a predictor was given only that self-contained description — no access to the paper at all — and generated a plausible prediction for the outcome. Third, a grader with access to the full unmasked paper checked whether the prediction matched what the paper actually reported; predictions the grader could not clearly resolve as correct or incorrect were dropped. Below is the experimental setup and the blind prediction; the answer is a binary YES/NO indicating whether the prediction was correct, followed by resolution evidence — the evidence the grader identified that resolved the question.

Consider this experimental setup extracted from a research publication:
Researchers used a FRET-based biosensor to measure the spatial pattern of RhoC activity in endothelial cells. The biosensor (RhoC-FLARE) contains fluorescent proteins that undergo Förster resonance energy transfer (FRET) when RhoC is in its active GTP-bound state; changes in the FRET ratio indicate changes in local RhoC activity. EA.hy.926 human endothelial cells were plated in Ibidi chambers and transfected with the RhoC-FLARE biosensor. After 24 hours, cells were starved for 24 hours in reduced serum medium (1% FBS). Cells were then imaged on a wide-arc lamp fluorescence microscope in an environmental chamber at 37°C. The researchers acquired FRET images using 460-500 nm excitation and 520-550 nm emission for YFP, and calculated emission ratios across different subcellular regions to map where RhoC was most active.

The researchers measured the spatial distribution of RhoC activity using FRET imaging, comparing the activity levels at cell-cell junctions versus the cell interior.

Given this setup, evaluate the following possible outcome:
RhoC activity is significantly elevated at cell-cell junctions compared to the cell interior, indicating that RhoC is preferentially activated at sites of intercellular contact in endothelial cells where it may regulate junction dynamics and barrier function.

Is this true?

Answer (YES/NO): YES